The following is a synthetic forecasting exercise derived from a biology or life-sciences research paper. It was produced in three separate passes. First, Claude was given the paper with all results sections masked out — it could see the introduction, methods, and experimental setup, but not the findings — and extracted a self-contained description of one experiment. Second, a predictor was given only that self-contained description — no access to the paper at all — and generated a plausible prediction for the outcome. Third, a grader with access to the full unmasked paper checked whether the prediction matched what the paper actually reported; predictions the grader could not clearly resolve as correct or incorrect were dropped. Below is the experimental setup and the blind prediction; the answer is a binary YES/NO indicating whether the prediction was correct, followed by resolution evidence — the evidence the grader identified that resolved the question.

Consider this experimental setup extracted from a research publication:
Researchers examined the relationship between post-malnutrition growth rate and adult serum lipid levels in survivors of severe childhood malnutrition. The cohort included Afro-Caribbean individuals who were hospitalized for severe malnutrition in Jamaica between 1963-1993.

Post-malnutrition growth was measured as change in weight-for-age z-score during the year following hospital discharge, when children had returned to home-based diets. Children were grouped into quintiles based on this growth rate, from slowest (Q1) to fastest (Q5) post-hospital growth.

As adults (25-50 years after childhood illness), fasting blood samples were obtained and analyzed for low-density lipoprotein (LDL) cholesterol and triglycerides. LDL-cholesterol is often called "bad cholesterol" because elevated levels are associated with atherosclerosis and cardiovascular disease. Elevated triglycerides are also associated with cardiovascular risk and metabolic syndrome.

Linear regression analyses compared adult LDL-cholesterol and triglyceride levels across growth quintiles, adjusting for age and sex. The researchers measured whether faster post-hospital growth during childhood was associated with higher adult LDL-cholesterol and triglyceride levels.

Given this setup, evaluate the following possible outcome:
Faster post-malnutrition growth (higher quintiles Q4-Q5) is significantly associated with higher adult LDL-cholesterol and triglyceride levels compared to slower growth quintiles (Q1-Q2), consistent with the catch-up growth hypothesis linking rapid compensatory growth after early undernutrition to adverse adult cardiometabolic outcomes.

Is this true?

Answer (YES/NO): NO